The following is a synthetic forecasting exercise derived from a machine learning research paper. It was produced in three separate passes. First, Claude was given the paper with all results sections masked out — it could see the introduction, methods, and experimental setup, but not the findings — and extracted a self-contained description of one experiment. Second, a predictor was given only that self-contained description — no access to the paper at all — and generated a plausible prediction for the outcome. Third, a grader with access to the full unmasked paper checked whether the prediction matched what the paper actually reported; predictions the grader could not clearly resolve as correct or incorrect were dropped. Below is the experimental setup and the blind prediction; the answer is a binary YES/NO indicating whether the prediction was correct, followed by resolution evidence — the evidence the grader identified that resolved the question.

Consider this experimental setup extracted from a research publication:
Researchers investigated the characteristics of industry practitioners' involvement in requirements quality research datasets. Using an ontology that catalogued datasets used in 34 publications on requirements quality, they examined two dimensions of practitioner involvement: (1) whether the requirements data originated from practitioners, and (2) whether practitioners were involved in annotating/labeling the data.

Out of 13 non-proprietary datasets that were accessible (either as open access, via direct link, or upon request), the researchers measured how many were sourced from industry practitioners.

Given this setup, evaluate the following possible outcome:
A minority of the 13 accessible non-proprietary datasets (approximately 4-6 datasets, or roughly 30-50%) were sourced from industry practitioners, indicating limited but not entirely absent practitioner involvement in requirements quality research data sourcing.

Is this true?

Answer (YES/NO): NO